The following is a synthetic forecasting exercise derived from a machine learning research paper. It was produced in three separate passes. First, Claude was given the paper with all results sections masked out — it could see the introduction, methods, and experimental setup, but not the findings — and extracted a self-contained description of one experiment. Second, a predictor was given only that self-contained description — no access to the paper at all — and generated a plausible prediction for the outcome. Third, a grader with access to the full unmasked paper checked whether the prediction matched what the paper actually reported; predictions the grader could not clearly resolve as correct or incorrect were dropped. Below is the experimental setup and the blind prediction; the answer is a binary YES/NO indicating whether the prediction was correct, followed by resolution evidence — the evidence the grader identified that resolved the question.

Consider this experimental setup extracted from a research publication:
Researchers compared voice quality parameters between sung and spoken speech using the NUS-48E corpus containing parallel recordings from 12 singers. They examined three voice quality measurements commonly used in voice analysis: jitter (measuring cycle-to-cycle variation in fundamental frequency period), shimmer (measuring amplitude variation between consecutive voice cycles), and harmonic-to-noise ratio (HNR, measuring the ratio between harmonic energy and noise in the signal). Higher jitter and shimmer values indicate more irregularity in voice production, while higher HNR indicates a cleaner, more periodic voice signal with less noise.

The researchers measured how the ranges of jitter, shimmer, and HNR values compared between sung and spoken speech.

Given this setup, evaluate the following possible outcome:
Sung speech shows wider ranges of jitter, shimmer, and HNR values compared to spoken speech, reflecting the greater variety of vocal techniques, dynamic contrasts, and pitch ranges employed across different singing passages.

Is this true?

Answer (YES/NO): NO